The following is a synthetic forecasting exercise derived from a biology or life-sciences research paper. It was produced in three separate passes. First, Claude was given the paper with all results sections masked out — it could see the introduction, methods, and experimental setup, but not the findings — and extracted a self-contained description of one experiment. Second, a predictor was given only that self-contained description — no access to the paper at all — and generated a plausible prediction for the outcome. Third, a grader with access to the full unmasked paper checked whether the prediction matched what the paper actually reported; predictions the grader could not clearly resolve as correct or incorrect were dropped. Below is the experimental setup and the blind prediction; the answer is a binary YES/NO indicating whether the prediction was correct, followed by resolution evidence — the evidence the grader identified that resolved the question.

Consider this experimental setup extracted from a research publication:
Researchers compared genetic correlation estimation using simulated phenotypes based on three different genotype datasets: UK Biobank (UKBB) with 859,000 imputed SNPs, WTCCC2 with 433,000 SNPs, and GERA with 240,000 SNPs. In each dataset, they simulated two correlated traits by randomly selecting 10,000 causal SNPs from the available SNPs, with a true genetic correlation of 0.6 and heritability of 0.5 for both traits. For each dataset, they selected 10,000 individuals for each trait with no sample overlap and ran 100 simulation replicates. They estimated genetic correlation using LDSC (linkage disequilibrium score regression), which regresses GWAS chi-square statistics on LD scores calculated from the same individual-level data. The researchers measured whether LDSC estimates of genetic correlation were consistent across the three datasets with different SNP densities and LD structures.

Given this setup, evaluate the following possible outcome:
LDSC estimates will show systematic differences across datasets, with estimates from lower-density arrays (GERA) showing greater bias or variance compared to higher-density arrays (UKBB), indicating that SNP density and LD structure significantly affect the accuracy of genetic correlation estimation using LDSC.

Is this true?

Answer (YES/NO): YES